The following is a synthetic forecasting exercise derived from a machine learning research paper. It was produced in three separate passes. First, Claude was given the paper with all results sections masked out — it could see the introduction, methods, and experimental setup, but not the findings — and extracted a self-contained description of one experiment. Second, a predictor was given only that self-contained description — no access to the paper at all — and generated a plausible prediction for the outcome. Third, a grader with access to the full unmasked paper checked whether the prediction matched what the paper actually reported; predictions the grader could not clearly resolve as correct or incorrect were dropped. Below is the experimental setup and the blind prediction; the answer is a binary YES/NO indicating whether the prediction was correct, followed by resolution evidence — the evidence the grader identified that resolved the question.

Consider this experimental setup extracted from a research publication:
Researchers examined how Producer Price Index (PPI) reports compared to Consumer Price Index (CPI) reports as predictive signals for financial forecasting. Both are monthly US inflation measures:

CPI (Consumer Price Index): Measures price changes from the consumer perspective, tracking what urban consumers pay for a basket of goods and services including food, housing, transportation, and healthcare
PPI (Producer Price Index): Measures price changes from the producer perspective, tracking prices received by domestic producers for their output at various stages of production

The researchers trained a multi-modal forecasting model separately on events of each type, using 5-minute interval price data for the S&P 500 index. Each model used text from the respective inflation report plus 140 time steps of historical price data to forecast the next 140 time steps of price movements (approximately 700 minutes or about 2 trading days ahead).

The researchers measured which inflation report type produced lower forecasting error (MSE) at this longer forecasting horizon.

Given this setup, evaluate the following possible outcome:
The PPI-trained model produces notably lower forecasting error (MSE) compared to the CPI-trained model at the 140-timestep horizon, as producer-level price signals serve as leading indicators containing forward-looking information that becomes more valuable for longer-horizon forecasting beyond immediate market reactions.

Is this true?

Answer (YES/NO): NO